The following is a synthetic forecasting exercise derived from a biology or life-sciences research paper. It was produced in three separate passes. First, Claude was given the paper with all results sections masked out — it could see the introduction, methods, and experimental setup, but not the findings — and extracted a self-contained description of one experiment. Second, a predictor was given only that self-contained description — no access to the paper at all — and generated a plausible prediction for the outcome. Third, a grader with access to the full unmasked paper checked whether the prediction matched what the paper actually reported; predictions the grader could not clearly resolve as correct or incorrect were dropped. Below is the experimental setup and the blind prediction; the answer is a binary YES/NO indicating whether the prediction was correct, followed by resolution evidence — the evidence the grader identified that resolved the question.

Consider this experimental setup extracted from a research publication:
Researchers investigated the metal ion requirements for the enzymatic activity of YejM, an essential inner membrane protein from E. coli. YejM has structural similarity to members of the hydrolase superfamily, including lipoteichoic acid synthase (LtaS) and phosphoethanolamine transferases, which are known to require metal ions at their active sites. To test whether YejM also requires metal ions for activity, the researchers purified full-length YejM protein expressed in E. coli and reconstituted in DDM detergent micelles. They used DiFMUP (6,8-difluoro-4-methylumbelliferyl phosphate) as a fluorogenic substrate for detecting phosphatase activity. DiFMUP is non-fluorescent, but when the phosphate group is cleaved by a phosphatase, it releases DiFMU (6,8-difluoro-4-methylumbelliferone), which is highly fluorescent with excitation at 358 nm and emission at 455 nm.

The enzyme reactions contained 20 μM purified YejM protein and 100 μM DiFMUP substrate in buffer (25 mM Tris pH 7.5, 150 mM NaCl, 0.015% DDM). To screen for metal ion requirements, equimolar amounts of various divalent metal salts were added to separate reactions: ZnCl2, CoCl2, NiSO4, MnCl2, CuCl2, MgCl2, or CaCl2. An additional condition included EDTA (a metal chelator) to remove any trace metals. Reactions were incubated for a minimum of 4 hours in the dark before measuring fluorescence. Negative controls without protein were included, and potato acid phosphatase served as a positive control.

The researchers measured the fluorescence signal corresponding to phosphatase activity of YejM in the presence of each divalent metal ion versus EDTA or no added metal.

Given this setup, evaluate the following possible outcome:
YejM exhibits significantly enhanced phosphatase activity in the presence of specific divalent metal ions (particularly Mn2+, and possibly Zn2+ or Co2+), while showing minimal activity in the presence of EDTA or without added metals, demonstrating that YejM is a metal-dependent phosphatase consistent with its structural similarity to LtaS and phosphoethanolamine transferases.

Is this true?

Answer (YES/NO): NO